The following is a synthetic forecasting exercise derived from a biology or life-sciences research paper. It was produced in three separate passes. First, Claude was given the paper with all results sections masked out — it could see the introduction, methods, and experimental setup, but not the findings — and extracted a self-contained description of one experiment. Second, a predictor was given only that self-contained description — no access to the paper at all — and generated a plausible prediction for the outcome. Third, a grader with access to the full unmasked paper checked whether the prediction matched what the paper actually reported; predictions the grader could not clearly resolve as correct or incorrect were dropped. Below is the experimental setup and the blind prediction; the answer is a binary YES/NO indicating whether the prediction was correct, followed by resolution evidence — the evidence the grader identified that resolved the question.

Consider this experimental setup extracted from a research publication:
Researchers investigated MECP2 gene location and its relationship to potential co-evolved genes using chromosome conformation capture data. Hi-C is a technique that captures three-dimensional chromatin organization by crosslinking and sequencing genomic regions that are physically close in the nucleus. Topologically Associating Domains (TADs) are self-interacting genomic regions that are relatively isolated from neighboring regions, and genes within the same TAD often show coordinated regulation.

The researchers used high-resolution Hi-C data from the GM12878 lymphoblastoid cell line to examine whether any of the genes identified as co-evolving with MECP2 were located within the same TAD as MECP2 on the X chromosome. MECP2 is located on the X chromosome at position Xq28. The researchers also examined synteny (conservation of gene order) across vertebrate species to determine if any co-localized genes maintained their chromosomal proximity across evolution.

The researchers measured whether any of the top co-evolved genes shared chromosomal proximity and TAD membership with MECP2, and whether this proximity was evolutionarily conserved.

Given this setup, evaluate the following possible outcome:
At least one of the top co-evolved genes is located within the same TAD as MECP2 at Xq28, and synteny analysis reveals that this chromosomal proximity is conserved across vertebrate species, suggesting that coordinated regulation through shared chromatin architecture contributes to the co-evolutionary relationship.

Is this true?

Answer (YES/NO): NO